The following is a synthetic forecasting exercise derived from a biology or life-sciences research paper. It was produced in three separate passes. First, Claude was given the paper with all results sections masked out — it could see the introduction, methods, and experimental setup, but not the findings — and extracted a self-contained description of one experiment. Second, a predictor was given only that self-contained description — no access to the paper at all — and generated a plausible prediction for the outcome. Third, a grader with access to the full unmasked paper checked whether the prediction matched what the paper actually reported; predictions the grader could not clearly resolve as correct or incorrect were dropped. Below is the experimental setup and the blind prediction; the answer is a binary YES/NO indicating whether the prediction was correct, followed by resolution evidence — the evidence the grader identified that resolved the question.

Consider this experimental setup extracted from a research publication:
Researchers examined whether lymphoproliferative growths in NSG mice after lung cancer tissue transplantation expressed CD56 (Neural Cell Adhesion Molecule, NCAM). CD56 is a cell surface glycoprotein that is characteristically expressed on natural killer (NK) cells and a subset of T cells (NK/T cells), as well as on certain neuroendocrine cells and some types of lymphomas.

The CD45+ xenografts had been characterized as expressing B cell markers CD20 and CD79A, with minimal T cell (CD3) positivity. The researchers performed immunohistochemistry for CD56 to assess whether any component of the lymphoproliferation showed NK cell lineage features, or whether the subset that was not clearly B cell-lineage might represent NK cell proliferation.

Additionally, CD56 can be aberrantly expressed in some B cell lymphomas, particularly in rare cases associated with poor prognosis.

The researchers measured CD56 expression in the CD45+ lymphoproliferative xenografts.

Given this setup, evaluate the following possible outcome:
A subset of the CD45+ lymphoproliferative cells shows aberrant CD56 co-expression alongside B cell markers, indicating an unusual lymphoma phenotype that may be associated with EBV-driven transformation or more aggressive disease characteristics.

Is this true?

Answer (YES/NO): NO